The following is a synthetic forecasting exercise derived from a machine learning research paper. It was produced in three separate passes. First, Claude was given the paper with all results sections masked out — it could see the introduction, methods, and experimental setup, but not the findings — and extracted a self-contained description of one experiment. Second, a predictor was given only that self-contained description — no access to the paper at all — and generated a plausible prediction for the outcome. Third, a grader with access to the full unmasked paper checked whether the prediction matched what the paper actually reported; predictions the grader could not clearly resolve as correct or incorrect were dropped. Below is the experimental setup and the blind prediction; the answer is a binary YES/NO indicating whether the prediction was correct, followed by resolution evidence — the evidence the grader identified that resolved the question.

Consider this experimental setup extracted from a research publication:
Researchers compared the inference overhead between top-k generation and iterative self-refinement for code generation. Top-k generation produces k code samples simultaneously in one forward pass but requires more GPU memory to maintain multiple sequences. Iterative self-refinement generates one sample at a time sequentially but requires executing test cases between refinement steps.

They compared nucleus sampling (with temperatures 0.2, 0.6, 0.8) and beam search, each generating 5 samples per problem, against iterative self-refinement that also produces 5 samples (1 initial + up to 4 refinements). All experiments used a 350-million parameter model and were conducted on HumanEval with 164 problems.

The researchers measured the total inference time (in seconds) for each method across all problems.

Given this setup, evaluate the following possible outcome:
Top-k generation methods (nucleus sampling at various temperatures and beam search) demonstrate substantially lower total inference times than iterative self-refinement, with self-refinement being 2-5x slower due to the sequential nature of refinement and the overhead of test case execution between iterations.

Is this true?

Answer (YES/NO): NO